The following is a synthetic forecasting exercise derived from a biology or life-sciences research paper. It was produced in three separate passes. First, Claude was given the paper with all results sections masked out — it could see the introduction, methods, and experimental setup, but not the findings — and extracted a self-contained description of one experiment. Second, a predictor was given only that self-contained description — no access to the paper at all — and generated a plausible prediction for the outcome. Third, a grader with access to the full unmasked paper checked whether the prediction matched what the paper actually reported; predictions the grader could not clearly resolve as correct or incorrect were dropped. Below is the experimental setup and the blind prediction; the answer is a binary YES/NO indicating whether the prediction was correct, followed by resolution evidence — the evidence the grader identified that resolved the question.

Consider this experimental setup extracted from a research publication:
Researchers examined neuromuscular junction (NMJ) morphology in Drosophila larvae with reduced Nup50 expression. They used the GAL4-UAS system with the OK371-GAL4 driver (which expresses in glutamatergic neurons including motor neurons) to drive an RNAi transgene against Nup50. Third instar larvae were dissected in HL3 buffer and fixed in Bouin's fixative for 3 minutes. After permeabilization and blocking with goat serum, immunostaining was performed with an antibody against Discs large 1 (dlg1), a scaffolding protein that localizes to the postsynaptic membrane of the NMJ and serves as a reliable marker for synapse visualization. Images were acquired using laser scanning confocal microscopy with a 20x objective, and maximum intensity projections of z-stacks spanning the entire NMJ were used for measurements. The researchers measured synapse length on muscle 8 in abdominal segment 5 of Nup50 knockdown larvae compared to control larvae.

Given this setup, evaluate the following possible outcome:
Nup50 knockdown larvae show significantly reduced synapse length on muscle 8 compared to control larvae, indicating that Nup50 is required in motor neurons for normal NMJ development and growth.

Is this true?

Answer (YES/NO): YES